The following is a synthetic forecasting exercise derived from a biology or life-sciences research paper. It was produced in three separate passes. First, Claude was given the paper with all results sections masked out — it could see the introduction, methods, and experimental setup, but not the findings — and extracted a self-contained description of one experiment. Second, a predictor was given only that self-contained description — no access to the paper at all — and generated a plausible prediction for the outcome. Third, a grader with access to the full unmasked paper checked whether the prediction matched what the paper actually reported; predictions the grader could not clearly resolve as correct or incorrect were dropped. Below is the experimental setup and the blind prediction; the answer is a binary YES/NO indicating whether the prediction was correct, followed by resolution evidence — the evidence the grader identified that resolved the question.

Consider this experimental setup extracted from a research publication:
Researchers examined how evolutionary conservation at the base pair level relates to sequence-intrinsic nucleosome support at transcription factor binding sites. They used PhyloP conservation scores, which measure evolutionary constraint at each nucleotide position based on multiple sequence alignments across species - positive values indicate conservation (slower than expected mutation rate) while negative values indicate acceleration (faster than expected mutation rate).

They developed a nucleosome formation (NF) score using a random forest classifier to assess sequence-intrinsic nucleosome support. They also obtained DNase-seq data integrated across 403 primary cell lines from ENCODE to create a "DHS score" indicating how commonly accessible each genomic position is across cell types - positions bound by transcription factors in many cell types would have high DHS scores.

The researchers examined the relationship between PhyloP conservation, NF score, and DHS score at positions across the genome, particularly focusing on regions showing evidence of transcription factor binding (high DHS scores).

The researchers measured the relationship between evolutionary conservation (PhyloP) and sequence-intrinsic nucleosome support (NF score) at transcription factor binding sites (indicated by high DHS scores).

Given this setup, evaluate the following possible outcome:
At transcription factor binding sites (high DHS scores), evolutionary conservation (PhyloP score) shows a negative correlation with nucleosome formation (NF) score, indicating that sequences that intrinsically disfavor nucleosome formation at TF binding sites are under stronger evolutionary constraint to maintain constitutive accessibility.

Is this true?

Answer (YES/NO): NO